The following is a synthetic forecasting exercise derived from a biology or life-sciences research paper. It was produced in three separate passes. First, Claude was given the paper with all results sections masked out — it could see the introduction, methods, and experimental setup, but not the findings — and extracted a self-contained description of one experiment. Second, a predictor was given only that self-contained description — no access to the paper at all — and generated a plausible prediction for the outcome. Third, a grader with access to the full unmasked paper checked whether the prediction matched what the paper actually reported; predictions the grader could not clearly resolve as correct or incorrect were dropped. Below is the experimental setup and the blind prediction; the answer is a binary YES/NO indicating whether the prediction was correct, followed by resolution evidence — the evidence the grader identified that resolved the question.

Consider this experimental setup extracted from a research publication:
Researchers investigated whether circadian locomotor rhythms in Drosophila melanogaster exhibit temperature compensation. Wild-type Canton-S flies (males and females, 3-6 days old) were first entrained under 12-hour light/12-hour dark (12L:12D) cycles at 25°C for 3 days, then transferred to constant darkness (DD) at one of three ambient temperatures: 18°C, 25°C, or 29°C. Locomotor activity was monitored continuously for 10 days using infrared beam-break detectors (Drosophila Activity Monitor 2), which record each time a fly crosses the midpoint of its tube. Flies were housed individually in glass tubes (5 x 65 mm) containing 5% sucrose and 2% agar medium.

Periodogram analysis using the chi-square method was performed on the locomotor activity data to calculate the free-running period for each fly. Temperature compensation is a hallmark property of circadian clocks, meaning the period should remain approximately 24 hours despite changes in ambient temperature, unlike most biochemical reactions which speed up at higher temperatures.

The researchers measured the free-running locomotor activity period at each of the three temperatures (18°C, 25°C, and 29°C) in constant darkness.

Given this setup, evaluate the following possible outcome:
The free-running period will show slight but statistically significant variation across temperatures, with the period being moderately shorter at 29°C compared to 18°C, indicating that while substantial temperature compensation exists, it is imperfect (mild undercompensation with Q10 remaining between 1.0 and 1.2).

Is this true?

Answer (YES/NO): NO